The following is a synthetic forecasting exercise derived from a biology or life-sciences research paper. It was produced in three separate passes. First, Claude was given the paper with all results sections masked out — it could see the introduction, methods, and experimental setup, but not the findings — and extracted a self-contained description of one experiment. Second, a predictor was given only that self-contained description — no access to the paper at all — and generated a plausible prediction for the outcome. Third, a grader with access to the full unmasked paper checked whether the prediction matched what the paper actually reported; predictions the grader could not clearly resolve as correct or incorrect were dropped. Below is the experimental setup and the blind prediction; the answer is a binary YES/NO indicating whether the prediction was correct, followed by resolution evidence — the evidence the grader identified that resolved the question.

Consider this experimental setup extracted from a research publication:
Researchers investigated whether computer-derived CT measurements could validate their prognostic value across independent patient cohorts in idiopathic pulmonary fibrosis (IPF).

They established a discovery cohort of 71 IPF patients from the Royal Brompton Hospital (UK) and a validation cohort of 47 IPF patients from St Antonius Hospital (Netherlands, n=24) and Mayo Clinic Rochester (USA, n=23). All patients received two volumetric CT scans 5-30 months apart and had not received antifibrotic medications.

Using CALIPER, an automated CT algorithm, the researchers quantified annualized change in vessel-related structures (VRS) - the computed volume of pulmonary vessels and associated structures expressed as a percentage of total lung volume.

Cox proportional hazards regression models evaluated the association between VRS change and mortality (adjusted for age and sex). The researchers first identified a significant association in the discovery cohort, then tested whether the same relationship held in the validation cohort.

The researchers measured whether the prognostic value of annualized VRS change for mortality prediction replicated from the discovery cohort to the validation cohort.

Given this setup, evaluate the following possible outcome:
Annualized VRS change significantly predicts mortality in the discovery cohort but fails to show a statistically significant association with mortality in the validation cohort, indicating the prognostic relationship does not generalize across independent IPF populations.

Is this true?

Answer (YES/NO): NO